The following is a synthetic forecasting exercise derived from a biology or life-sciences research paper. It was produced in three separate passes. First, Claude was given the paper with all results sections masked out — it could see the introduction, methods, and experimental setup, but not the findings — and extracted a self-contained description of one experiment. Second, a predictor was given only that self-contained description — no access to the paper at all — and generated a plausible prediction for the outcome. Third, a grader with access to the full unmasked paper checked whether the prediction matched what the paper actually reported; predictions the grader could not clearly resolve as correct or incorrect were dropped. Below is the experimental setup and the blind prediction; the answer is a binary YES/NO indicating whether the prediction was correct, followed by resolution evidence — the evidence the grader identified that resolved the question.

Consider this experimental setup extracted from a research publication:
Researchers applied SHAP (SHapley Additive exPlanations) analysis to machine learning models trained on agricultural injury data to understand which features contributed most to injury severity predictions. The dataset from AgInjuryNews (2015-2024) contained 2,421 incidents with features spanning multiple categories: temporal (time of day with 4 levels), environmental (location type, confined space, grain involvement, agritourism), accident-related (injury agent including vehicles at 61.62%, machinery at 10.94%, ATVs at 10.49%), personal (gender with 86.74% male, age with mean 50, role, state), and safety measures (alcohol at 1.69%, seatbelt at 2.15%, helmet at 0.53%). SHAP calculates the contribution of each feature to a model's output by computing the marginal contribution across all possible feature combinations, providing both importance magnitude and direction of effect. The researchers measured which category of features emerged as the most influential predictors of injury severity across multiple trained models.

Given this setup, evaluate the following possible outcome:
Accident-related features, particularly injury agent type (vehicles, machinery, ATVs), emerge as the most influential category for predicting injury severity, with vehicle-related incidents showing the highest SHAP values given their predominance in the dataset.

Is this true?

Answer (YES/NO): NO